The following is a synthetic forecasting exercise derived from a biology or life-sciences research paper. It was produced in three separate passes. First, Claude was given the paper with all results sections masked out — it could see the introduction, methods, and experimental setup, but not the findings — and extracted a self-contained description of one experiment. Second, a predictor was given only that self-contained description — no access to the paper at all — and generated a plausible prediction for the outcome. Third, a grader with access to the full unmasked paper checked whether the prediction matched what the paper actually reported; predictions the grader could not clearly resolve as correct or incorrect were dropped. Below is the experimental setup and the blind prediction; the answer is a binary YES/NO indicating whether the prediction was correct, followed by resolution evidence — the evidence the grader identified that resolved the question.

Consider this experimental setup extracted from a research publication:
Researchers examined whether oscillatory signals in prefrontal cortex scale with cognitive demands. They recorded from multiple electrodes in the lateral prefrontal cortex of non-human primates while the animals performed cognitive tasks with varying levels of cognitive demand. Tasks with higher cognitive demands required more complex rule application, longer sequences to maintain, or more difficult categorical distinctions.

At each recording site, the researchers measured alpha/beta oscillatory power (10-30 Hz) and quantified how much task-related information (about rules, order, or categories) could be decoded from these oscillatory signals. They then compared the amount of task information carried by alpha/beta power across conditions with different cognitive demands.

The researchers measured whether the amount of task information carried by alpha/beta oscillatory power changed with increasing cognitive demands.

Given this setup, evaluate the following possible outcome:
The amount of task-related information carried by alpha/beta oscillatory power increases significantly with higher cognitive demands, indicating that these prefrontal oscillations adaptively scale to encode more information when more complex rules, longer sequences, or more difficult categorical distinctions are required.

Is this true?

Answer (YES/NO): YES